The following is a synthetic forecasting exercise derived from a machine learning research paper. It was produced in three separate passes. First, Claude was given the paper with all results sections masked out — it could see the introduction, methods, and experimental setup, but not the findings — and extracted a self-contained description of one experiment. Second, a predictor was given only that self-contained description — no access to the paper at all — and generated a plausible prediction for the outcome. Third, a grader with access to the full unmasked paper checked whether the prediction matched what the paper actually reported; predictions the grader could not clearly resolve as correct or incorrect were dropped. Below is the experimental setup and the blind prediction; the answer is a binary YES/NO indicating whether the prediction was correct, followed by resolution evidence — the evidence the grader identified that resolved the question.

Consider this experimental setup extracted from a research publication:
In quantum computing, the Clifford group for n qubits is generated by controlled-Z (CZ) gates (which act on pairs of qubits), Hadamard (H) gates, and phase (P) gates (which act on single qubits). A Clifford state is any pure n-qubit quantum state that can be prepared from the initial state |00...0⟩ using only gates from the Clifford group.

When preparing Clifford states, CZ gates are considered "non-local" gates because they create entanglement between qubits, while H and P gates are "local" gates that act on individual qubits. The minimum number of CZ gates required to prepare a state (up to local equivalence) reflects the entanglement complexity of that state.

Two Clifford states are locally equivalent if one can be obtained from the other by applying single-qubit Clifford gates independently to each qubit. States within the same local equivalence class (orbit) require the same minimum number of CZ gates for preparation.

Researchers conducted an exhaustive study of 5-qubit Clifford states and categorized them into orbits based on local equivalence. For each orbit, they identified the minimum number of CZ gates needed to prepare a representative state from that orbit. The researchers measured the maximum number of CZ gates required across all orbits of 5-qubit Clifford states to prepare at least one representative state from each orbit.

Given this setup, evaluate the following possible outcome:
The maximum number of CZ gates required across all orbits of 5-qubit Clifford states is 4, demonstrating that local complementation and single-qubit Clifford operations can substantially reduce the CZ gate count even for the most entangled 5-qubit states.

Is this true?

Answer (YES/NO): NO